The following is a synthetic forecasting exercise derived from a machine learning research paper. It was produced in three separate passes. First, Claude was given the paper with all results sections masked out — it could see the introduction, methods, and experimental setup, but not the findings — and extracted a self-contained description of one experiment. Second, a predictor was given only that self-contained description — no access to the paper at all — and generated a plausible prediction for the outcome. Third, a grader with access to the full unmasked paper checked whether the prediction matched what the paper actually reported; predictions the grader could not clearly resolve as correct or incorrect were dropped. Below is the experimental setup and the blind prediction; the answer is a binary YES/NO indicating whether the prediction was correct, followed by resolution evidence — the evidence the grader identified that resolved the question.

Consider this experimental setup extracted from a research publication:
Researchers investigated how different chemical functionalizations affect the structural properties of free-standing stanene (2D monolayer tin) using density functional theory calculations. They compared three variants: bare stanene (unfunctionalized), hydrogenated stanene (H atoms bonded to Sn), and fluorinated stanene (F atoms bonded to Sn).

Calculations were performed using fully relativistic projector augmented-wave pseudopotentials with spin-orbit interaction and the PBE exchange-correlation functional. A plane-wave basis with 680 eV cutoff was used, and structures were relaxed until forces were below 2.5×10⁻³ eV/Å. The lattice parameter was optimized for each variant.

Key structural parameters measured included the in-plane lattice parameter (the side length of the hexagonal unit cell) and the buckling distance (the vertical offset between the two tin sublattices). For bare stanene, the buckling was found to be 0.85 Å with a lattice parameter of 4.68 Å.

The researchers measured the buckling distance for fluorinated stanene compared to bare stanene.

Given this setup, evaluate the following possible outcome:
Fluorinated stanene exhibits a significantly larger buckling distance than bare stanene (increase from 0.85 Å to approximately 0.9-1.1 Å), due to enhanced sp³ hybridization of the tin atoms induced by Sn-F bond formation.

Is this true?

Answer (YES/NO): NO